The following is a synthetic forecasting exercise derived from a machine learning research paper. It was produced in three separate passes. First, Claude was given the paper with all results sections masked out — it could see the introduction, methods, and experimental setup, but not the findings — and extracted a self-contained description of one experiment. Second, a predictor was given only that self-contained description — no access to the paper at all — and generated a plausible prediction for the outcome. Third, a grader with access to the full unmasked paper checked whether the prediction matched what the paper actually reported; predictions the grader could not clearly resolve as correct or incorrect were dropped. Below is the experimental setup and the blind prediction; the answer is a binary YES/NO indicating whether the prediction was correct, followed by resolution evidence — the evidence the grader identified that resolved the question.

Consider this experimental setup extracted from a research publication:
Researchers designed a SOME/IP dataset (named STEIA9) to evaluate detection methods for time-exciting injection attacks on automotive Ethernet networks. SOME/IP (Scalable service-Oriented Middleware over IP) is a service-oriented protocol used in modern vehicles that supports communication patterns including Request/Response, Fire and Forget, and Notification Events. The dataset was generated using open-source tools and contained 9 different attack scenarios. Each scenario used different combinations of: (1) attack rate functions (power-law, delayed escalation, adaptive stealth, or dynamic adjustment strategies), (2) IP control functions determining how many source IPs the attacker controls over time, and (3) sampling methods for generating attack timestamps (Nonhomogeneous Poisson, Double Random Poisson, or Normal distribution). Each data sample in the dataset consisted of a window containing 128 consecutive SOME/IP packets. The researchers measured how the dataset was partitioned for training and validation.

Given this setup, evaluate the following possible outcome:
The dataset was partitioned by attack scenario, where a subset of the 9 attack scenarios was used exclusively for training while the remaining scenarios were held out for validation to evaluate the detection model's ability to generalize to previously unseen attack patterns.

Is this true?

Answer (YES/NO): NO